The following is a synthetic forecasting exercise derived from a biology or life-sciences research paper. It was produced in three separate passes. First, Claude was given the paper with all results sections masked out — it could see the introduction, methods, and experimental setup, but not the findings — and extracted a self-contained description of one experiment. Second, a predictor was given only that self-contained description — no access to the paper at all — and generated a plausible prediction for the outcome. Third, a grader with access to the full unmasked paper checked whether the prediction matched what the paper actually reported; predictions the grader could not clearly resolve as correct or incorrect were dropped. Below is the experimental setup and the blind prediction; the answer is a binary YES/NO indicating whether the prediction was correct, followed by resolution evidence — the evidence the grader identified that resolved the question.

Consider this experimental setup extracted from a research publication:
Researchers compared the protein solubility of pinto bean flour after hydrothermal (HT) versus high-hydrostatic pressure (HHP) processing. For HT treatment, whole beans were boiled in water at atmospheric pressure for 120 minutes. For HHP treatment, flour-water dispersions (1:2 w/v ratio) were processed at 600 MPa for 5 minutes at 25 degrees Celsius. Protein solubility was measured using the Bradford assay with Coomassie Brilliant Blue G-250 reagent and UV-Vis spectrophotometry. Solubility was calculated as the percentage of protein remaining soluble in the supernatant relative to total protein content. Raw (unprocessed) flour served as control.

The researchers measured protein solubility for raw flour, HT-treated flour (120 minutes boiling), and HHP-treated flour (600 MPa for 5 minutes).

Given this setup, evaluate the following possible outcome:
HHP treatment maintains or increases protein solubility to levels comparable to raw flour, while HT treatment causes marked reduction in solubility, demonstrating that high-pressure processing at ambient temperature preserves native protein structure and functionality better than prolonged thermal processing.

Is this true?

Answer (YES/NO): NO